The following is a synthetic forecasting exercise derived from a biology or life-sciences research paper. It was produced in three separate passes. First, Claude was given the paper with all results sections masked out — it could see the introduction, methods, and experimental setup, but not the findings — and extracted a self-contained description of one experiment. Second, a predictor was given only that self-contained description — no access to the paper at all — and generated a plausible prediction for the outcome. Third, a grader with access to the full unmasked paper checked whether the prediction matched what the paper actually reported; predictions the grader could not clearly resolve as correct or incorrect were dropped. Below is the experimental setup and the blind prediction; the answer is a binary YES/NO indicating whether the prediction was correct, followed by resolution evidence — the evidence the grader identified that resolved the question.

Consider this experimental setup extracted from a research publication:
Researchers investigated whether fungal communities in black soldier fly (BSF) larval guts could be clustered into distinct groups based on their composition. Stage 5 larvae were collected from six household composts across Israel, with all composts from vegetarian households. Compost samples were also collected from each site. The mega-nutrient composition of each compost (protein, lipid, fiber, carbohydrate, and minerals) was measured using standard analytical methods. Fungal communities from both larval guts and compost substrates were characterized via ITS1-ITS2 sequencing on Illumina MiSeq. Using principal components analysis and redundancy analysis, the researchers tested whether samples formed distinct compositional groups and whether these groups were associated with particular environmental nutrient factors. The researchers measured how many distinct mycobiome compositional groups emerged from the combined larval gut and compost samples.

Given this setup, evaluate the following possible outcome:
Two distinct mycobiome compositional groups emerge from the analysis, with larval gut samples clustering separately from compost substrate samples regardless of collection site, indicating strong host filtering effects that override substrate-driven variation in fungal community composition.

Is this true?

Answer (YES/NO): NO